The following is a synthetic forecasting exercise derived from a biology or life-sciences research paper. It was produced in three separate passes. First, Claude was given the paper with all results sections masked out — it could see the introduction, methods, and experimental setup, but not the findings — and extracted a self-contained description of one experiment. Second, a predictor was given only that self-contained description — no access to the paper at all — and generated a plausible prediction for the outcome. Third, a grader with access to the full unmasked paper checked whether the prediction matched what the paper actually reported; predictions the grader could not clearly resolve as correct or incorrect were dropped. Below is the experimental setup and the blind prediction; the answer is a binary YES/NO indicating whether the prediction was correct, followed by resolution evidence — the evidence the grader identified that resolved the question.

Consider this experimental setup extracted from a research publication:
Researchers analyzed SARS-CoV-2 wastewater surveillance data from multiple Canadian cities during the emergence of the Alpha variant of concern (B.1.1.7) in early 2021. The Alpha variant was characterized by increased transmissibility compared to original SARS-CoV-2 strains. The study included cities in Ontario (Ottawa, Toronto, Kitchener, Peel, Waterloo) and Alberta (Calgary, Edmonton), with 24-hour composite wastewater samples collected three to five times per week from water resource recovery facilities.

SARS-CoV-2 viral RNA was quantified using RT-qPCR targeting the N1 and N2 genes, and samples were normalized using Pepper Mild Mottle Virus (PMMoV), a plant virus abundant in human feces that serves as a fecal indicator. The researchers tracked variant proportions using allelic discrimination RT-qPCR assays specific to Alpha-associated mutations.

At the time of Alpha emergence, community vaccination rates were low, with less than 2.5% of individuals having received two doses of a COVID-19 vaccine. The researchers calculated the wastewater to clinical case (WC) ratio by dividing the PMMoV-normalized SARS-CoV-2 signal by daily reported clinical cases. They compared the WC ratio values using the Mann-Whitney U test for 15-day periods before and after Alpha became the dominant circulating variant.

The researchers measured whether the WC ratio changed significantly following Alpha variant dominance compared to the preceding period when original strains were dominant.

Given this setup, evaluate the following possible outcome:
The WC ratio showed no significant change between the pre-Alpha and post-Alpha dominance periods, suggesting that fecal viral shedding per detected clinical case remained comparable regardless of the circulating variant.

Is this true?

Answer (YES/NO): NO